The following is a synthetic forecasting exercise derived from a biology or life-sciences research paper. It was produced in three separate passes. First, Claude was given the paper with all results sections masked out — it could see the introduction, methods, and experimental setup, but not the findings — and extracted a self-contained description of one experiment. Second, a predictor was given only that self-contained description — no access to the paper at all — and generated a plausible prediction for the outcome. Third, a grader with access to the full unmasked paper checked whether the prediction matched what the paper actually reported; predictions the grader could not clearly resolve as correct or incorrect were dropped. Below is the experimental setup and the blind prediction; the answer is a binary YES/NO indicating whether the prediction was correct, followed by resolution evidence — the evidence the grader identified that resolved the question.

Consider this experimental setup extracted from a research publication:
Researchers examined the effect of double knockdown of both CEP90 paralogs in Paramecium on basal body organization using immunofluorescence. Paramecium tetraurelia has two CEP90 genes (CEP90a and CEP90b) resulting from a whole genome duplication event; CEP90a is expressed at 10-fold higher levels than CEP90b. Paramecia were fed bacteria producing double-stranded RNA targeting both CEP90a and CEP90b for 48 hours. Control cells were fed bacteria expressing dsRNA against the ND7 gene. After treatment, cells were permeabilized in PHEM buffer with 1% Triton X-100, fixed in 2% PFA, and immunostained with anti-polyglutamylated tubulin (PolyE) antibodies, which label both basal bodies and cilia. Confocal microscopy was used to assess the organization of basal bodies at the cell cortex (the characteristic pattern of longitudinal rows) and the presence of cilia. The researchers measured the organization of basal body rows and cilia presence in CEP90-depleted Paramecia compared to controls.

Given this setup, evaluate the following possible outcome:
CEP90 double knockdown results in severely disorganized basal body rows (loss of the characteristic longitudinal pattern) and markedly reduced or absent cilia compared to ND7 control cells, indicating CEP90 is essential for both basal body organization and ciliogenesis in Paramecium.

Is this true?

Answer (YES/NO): YES